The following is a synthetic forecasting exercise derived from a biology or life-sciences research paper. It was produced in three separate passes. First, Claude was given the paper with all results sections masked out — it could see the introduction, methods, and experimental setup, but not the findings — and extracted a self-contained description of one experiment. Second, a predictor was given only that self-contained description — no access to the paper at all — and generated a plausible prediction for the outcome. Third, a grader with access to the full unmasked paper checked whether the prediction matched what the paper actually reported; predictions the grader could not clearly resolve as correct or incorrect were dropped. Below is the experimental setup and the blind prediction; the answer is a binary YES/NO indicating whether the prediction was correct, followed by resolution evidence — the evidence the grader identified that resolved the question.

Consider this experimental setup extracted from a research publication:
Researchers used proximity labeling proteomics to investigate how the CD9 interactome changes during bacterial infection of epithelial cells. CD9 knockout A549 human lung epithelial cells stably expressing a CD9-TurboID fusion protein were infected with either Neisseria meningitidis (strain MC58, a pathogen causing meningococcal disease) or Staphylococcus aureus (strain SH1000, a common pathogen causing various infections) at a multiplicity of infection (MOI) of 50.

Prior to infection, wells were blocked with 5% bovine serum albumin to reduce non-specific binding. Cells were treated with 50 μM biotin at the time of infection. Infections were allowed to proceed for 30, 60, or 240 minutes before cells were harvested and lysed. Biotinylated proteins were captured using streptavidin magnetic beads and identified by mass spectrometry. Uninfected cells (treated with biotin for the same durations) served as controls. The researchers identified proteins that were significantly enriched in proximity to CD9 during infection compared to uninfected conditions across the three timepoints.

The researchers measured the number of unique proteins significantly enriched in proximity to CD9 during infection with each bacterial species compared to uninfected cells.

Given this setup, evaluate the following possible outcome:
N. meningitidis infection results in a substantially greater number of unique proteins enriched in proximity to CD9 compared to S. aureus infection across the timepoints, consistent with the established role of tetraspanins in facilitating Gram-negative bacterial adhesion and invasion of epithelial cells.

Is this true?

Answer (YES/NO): YES